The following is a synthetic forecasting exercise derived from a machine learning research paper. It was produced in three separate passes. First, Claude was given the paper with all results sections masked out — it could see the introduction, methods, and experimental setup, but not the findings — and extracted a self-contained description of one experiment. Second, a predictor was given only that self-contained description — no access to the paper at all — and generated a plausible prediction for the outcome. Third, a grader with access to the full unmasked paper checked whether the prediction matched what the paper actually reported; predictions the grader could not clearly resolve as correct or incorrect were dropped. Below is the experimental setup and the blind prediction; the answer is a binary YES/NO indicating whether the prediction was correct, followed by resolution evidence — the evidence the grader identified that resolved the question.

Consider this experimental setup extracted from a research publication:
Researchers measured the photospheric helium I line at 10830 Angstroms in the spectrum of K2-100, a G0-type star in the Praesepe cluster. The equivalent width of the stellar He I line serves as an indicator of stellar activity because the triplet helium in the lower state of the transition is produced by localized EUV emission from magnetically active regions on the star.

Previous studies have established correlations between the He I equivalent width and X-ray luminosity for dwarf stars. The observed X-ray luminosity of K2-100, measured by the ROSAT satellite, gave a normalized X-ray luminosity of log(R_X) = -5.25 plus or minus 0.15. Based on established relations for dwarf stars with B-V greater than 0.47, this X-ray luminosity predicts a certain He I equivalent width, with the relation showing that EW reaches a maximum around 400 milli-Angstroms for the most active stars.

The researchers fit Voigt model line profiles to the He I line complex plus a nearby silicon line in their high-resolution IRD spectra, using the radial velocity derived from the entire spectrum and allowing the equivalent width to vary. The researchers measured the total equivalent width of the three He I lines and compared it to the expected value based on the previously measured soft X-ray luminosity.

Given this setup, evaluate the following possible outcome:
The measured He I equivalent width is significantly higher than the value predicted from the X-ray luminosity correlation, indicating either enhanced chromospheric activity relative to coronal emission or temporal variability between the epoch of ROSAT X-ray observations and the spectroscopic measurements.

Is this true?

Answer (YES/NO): YES